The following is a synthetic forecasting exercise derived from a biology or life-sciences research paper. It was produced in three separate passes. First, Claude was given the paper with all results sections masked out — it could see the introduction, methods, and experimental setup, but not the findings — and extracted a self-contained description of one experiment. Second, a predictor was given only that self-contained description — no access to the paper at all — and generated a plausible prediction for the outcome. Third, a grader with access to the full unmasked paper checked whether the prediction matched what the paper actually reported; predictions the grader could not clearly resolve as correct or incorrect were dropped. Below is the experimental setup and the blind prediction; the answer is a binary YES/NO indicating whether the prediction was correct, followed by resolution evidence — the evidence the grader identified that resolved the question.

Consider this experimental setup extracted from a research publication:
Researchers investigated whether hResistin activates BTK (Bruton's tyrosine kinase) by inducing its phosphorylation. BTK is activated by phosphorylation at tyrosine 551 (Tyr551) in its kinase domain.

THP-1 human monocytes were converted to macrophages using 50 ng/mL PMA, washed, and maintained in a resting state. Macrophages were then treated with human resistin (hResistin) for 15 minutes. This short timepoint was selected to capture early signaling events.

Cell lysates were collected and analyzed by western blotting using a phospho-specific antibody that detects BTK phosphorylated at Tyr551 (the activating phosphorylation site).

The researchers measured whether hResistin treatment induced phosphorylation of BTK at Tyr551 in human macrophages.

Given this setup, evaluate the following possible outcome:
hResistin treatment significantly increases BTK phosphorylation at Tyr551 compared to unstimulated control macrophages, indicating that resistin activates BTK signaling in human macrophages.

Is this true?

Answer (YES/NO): YES